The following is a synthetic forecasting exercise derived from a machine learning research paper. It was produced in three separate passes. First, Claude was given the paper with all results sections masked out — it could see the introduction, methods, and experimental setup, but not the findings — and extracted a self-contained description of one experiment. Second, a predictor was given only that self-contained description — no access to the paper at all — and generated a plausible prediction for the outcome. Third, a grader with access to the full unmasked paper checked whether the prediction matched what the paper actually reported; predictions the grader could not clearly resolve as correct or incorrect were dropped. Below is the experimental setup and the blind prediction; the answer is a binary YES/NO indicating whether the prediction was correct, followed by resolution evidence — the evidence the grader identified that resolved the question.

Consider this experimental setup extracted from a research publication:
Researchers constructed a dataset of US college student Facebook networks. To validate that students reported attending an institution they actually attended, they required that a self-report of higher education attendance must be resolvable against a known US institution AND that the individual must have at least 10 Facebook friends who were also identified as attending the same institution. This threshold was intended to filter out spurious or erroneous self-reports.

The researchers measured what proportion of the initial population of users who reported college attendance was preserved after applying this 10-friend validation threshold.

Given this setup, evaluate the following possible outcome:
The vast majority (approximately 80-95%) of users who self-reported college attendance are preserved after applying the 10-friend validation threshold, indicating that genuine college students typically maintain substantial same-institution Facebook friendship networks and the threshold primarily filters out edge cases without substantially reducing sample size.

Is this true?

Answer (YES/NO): NO